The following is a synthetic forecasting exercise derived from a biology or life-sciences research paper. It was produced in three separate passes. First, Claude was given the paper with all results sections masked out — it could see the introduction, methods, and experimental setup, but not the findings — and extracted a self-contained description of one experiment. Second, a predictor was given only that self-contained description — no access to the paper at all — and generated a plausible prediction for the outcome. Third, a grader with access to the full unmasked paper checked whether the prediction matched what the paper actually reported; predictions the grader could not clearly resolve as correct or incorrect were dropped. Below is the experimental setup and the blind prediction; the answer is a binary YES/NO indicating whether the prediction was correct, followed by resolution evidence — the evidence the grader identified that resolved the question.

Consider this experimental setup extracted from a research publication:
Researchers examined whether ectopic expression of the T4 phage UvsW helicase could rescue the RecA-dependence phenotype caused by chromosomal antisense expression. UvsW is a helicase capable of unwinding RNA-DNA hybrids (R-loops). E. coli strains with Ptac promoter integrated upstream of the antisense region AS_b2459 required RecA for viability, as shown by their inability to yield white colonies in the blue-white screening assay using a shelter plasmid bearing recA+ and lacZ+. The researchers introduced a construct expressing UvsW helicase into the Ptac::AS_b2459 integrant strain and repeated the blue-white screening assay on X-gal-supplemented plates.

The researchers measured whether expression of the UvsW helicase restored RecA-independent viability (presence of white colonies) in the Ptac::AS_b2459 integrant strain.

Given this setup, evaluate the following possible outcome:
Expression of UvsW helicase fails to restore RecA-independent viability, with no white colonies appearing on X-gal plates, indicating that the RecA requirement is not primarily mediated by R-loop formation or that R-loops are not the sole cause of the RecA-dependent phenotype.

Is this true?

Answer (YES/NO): NO